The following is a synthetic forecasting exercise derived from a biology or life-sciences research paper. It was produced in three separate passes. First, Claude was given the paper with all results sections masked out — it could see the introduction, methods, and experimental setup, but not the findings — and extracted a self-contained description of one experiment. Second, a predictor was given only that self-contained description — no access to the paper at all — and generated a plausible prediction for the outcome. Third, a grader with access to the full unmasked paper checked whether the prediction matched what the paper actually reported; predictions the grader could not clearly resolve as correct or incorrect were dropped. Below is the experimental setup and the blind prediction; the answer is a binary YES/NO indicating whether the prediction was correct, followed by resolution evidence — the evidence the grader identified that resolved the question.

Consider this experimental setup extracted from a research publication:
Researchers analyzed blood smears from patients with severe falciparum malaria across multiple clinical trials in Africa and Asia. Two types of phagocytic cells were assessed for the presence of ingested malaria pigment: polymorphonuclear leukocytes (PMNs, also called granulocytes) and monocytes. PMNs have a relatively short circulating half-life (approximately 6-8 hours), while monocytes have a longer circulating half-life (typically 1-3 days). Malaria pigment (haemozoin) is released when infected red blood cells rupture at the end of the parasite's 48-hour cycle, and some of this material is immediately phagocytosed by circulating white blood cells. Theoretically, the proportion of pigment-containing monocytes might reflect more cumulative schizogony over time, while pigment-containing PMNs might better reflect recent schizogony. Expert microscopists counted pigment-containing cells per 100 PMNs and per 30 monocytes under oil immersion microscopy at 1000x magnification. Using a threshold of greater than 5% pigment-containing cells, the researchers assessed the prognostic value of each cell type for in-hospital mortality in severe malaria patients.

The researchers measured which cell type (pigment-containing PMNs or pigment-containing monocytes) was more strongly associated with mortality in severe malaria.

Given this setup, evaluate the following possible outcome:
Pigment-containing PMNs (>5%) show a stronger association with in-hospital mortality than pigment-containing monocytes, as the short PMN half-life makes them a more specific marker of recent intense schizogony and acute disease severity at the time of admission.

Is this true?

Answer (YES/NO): YES